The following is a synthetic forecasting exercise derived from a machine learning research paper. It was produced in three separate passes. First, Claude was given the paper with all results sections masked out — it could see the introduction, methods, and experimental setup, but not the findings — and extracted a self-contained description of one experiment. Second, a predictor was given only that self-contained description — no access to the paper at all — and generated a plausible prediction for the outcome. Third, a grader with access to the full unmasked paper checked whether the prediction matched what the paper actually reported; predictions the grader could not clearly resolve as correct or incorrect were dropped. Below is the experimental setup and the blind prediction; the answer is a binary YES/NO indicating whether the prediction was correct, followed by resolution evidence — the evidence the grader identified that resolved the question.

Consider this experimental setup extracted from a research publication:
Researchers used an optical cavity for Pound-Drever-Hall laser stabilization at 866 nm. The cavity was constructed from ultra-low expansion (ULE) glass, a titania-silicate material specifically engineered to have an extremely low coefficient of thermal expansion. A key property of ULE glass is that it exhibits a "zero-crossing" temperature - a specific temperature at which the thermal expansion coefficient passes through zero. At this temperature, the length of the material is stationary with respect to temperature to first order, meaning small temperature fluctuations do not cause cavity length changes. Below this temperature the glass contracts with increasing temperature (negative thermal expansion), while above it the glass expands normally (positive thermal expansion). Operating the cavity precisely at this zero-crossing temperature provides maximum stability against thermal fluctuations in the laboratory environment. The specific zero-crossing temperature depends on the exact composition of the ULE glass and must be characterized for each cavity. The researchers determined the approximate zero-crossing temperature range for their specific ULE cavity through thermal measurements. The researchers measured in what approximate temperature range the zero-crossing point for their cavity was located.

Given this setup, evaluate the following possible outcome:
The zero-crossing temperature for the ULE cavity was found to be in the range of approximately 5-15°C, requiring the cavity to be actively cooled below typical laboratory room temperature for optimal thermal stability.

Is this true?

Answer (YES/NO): NO